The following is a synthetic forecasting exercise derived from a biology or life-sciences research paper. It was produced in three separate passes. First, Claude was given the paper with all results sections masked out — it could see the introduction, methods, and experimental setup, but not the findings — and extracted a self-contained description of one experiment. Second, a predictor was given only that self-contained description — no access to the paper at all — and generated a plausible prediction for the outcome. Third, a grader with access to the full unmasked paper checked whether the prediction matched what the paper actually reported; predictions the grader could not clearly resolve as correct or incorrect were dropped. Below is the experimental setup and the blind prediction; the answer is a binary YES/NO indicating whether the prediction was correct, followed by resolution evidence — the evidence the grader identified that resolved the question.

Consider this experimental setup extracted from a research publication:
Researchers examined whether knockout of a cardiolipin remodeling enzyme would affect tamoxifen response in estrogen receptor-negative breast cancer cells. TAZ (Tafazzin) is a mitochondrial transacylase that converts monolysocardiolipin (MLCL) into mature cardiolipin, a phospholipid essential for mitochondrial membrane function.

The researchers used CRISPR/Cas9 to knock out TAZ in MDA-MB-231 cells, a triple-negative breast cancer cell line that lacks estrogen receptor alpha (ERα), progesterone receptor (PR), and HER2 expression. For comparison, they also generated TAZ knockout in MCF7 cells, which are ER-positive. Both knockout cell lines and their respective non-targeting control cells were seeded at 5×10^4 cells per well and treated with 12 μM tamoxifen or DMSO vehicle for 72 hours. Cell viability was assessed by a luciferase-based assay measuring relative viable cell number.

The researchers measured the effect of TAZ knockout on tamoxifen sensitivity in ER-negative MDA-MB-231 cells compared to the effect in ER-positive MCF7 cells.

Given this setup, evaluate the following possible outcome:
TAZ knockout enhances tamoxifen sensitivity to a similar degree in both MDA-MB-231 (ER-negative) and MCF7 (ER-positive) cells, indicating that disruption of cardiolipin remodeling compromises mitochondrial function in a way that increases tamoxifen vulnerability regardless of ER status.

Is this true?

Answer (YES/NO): NO